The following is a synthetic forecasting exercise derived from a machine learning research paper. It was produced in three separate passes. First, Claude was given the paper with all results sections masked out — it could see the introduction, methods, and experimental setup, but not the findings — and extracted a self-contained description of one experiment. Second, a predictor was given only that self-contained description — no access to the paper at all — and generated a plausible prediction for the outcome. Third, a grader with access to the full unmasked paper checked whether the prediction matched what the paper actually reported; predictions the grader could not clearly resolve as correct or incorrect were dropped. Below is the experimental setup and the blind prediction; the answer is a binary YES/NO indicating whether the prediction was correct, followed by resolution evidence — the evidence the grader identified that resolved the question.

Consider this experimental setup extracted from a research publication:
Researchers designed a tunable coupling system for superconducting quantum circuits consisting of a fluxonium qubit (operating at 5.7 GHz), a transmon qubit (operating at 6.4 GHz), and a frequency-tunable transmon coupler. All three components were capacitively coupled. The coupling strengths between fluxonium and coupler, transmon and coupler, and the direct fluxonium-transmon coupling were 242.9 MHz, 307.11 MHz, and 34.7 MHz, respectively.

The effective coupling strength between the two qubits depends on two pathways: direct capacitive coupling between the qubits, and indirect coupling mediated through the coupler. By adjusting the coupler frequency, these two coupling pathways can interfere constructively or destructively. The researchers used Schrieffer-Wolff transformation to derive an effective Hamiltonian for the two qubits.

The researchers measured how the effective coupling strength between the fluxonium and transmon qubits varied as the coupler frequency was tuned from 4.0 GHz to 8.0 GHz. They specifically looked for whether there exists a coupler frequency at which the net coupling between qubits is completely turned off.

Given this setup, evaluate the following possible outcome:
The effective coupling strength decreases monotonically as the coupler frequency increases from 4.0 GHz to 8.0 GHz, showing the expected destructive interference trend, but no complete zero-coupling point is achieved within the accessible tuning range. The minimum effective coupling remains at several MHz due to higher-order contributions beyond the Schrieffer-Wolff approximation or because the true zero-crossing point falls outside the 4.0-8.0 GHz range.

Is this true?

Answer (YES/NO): NO